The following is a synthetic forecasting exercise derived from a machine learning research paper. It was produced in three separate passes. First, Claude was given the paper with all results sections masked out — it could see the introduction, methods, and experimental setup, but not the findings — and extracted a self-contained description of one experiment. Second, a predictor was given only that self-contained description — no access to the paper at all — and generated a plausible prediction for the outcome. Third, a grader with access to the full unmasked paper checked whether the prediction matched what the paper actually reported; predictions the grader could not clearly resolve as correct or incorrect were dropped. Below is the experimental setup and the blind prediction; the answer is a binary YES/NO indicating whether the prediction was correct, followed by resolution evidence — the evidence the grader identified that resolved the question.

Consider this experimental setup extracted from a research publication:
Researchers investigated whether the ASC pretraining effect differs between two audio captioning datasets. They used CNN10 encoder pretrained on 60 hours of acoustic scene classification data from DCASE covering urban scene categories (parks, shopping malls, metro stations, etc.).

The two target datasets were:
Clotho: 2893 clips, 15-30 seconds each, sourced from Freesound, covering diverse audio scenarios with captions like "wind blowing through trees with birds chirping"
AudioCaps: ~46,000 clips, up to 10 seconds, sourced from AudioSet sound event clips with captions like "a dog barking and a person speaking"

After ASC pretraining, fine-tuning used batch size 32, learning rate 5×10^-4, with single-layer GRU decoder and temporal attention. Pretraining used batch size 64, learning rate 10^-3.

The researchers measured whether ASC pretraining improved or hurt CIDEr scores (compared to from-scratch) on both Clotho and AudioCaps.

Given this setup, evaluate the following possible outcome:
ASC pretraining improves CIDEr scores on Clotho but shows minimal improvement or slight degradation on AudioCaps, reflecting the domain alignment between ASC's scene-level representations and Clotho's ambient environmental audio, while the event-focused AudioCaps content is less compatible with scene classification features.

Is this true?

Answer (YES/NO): YES